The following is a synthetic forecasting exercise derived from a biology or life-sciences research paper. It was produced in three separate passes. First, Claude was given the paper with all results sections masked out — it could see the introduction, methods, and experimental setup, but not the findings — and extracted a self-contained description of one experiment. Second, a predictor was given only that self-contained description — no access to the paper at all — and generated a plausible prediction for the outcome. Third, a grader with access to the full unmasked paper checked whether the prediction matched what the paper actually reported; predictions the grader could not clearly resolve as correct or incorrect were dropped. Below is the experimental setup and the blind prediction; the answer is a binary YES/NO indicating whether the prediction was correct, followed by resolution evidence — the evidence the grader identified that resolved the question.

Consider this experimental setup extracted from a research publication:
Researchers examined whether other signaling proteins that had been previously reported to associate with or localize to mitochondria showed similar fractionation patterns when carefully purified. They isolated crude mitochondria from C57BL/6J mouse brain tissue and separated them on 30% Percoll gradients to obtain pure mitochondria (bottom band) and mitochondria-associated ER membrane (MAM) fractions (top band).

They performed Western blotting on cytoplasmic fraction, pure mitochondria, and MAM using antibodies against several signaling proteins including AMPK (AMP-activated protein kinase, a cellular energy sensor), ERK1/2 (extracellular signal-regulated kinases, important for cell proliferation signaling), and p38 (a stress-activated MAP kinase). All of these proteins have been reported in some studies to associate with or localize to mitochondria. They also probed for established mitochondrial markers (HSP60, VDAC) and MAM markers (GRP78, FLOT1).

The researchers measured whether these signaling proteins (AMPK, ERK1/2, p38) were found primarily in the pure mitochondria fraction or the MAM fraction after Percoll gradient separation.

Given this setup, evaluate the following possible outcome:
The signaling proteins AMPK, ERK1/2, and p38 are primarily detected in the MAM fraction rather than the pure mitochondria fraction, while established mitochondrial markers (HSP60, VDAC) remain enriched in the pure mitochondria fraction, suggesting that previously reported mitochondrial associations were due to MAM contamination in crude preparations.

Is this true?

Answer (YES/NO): YES